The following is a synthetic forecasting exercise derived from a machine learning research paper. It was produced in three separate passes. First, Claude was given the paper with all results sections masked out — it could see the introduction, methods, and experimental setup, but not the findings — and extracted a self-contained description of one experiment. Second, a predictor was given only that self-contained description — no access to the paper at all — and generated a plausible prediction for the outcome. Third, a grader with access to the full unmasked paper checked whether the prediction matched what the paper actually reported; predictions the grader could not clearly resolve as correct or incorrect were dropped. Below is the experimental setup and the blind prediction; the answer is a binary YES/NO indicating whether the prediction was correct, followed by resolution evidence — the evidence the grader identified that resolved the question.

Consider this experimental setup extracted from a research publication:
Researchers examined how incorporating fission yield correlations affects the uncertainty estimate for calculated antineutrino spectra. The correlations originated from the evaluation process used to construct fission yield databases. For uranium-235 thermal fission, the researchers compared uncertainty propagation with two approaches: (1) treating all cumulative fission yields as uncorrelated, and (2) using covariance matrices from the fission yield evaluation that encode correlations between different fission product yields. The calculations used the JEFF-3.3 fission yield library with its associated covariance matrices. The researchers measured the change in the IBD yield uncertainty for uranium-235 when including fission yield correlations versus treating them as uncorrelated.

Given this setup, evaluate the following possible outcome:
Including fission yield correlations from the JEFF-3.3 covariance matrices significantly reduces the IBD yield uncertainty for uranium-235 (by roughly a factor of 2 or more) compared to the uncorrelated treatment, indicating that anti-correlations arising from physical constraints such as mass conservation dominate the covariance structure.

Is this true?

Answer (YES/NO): NO